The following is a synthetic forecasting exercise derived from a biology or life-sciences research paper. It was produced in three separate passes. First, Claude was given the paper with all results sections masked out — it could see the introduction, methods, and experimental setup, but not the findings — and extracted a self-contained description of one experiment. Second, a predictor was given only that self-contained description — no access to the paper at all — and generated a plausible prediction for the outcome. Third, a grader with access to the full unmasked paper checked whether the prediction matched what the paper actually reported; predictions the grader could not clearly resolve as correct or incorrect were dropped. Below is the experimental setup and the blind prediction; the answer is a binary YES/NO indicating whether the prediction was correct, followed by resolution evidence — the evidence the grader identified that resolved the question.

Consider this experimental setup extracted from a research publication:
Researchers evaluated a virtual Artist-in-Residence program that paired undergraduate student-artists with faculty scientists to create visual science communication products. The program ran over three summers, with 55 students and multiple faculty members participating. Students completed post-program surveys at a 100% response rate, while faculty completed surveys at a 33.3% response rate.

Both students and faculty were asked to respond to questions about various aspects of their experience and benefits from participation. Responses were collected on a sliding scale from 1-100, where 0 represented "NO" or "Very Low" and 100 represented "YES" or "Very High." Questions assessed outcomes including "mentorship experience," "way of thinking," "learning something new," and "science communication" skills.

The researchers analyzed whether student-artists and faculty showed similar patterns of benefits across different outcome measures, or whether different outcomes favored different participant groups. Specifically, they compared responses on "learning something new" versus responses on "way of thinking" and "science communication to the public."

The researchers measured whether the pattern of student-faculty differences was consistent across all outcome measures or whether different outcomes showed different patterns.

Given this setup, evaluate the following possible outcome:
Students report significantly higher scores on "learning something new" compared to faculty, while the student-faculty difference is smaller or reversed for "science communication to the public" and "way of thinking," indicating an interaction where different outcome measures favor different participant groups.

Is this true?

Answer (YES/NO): NO